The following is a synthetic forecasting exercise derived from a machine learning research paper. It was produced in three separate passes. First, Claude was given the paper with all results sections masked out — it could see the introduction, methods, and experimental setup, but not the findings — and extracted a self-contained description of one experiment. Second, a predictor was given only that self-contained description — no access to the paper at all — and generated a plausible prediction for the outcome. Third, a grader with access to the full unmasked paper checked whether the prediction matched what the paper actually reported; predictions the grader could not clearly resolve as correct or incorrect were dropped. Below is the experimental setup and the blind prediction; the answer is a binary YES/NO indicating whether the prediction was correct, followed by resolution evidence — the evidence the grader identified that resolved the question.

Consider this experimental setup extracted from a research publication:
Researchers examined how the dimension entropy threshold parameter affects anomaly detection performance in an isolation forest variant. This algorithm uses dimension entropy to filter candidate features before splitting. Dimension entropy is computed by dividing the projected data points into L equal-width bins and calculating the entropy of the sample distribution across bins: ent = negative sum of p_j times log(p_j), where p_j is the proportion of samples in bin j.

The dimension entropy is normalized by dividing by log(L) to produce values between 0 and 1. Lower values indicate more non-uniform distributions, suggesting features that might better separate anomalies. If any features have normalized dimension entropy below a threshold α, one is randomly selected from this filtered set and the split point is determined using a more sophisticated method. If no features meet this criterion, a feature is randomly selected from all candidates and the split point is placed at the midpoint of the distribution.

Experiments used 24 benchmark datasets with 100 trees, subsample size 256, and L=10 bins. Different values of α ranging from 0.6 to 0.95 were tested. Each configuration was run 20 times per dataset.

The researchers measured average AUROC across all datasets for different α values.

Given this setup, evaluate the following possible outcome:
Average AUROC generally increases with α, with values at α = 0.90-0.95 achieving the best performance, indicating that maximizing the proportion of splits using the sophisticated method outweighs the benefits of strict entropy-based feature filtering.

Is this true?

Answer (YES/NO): NO